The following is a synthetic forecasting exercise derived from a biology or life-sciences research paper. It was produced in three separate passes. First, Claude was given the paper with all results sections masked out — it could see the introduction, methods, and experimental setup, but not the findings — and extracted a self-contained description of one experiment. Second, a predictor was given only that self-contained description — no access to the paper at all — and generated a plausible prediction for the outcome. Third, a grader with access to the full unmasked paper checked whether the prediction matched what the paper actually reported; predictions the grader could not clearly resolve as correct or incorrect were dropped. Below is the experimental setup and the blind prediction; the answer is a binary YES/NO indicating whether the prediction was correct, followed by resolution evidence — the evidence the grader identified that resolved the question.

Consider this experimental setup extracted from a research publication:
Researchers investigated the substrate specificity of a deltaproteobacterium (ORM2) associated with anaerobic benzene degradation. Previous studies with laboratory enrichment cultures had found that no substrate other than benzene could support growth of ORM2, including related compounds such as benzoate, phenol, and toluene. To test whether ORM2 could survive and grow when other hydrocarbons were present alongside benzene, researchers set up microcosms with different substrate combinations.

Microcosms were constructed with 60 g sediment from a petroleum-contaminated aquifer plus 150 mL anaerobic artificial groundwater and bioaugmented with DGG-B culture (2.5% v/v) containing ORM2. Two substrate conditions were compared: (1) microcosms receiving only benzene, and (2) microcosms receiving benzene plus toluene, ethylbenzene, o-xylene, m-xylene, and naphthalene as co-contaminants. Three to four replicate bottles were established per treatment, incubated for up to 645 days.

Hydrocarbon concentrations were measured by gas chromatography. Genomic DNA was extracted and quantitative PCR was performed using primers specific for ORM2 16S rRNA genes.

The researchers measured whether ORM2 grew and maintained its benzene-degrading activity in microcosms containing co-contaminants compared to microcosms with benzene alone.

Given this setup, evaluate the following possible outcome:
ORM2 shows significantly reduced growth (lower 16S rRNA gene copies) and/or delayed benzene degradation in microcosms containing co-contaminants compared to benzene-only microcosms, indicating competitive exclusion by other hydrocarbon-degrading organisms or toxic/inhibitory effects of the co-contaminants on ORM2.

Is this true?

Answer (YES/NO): YES